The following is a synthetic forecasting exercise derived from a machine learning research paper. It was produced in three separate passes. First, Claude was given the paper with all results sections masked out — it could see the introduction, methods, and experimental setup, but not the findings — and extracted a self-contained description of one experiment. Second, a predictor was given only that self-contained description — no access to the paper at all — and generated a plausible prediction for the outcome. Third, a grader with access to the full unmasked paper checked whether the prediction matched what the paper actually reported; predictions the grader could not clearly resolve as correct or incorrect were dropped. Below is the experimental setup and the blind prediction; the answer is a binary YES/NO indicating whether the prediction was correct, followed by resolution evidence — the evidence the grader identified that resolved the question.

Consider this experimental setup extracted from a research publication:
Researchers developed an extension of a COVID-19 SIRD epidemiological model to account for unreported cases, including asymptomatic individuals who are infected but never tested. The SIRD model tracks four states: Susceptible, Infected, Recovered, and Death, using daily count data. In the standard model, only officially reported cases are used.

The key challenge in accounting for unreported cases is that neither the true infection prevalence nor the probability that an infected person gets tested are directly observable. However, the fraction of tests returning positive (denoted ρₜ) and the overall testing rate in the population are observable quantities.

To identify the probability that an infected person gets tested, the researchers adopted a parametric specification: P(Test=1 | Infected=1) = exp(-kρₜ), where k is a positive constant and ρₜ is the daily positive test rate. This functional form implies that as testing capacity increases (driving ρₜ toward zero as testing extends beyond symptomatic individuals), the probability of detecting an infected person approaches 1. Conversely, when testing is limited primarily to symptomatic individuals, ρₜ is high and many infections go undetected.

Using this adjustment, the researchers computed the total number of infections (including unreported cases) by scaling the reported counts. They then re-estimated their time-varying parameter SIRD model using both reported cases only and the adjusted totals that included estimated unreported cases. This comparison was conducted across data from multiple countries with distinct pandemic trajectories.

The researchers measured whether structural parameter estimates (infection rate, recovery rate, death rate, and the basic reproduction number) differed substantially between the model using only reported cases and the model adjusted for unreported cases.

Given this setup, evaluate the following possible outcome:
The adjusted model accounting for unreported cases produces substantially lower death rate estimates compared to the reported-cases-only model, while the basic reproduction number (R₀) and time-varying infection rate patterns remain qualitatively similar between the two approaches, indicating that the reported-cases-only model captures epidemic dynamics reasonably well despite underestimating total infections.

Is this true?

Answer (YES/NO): YES